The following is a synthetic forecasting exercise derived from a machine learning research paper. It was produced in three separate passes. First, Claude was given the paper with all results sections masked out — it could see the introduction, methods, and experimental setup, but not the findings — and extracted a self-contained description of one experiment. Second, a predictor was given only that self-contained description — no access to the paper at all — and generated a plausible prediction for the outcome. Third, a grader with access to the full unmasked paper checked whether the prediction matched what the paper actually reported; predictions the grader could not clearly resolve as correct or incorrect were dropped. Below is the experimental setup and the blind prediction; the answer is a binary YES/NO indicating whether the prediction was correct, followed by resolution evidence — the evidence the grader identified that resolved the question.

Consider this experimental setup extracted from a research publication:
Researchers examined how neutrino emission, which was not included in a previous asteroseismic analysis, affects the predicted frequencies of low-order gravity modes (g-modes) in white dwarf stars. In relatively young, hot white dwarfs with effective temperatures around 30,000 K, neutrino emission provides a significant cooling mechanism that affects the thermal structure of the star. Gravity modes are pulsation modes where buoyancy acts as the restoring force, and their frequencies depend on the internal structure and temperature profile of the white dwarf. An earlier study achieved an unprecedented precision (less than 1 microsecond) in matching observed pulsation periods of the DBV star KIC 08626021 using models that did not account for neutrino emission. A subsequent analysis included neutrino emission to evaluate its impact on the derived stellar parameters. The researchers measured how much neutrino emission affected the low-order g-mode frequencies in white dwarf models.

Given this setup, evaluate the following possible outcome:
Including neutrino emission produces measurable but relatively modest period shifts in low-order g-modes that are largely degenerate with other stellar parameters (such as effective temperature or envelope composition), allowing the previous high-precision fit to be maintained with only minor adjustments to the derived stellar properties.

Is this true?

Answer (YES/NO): NO